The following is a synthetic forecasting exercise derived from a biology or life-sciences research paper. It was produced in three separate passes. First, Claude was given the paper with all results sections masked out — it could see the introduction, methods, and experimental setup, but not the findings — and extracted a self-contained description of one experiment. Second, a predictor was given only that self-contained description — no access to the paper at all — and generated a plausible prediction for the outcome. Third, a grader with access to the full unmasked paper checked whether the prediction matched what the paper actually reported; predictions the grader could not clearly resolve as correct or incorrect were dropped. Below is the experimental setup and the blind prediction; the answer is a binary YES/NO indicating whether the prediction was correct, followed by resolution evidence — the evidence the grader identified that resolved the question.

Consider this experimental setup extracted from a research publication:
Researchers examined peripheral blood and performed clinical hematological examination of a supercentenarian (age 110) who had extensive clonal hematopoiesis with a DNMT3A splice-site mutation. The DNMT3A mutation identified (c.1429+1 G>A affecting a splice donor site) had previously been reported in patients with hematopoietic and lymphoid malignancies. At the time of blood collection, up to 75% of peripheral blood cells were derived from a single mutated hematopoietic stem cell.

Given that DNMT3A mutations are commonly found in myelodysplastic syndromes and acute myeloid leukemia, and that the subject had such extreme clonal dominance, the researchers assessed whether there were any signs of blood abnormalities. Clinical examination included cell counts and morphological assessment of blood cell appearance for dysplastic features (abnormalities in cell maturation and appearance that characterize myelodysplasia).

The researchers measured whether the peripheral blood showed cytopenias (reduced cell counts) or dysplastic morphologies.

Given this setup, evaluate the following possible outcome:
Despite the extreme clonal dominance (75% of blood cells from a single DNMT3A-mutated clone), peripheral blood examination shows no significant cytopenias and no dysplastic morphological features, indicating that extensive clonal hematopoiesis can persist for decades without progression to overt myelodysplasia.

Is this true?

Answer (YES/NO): YES